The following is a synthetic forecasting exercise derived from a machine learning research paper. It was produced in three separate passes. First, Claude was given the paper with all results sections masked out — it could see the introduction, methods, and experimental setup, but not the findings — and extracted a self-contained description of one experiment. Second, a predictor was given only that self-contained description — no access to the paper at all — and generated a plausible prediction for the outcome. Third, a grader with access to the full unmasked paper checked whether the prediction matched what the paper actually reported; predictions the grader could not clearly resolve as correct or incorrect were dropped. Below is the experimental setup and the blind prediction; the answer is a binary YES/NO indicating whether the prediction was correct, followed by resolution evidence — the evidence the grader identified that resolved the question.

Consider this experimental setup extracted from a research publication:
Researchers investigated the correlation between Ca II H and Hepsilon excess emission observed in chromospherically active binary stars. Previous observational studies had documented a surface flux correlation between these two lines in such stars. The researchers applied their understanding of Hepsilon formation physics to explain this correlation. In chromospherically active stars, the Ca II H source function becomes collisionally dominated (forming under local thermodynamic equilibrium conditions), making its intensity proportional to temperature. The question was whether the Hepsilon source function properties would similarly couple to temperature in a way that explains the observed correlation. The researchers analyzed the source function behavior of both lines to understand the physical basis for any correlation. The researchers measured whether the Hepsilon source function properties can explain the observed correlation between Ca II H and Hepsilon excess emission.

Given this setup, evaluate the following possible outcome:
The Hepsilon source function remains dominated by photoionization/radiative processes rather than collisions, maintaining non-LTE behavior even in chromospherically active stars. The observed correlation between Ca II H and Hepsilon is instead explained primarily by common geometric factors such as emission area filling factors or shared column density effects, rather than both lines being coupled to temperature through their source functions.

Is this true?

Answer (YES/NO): NO